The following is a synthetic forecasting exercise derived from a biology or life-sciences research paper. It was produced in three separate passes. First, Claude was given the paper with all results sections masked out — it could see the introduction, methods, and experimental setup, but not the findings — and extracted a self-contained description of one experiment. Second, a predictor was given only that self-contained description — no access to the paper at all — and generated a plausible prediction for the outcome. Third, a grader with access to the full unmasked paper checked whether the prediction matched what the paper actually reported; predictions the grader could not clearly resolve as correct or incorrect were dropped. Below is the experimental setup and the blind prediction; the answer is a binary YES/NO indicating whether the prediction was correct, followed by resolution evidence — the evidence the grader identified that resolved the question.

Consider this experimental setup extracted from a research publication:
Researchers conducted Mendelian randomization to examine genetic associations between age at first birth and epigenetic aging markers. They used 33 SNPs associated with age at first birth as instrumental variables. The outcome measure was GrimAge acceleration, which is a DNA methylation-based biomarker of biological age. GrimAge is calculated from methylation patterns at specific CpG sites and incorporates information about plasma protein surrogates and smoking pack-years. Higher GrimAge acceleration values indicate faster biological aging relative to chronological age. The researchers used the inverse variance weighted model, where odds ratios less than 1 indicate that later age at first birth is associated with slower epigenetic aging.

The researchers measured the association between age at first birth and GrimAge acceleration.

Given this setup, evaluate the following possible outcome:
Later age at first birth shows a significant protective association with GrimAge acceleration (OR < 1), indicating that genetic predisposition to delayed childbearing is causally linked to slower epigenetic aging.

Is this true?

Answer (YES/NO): YES